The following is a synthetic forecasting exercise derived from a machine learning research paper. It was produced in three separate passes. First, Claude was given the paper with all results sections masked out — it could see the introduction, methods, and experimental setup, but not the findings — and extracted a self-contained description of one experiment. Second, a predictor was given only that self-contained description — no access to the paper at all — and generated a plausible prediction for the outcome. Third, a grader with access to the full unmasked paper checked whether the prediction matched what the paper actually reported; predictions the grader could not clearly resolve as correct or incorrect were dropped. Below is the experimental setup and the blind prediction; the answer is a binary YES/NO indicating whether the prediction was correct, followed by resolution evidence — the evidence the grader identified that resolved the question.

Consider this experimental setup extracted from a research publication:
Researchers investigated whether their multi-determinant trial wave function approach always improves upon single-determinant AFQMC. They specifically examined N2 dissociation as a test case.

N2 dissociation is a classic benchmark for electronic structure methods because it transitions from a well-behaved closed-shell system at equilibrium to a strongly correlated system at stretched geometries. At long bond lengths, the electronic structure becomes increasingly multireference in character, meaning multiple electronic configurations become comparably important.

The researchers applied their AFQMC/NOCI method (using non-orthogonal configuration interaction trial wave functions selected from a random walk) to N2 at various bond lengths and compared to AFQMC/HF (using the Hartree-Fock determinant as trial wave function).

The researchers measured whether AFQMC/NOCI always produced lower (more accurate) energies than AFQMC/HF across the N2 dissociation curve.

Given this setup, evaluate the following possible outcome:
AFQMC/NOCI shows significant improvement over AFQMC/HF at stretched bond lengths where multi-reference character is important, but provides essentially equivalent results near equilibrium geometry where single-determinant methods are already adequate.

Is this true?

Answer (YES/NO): NO